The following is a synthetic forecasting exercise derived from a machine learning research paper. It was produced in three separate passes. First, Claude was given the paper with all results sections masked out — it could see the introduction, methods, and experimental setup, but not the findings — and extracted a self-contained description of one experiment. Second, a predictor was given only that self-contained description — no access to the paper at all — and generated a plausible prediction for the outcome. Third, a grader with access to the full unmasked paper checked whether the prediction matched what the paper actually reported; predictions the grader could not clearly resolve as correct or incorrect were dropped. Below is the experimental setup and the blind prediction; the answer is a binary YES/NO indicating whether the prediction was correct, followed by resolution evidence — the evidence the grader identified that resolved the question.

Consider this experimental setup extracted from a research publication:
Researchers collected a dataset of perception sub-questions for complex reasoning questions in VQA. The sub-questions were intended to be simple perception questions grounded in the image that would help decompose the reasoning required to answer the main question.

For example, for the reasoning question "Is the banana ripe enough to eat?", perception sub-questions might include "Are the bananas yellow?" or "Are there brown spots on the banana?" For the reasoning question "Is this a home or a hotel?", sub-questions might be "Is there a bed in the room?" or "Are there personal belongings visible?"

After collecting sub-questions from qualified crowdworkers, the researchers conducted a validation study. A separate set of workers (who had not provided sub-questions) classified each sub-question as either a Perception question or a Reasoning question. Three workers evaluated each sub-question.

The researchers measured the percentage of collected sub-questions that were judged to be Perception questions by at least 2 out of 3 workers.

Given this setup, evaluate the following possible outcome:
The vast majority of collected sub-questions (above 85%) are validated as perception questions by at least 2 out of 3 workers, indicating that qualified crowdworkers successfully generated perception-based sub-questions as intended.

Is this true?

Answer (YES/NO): YES